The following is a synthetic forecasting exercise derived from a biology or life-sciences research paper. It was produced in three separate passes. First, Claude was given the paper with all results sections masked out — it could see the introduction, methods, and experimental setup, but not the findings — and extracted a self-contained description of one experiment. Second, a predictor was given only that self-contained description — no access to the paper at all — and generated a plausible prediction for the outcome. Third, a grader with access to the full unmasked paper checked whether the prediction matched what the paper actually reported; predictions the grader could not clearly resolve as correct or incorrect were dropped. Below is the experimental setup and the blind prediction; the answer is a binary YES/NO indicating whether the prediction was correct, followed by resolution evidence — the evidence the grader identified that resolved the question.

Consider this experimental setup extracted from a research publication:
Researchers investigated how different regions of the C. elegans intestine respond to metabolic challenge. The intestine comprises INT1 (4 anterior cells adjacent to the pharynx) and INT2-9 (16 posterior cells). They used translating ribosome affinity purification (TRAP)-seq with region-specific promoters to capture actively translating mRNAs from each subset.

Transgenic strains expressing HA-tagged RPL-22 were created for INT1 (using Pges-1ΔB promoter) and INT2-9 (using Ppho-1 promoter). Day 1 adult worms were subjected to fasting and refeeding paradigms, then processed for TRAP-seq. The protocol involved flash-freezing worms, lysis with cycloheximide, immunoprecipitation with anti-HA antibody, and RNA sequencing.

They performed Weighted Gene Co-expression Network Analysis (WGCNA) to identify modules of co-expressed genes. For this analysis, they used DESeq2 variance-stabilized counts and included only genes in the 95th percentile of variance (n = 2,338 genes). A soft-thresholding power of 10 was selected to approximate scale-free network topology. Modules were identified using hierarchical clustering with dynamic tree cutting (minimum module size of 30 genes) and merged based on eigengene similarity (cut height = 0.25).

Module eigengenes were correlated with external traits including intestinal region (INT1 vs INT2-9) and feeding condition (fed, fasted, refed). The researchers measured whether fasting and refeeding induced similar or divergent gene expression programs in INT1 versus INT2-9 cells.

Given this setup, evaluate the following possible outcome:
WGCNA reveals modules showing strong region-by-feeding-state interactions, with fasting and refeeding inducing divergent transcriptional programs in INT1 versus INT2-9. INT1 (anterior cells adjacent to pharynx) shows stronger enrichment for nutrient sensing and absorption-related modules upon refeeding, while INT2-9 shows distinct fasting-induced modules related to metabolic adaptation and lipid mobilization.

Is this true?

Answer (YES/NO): NO